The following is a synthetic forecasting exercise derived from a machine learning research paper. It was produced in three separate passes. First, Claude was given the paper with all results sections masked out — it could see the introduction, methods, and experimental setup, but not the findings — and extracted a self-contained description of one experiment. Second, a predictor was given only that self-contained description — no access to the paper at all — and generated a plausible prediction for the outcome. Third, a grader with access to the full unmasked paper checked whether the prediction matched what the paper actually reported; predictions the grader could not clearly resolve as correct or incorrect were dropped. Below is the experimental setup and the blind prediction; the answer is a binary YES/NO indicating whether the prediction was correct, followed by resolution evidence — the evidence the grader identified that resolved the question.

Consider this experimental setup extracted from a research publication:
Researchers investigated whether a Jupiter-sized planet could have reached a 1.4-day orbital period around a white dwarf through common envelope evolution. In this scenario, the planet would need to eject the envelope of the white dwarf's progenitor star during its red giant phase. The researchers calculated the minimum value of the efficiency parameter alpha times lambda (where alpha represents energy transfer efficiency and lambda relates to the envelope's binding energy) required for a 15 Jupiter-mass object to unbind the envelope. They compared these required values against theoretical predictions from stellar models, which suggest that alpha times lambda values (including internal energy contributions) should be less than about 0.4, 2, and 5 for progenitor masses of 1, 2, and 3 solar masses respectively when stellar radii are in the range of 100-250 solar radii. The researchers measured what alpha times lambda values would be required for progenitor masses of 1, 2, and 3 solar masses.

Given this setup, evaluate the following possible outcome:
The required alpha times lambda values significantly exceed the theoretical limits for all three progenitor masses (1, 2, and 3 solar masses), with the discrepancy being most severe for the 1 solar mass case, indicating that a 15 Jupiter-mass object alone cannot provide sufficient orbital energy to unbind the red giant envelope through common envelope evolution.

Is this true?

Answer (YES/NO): NO